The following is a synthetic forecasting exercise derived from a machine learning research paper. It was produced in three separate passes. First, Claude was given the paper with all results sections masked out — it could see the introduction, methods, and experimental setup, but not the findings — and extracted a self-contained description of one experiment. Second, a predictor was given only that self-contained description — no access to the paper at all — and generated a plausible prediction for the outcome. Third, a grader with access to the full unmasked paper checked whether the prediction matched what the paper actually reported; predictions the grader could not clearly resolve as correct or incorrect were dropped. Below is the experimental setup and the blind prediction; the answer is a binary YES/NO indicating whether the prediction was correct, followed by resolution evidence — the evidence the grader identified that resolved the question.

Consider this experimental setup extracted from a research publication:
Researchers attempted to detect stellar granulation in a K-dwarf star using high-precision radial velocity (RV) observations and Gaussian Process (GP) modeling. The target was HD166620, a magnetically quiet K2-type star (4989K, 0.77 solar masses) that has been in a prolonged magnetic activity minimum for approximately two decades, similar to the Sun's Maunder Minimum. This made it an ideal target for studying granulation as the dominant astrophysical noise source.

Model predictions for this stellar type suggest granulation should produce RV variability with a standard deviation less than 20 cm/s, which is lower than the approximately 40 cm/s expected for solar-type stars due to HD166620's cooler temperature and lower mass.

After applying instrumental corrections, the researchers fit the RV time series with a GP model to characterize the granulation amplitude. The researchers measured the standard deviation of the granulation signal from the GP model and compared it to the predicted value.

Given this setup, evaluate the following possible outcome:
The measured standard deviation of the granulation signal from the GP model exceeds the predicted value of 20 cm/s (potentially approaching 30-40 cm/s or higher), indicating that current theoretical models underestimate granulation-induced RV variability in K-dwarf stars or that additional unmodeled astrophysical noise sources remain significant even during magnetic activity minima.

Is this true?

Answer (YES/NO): NO